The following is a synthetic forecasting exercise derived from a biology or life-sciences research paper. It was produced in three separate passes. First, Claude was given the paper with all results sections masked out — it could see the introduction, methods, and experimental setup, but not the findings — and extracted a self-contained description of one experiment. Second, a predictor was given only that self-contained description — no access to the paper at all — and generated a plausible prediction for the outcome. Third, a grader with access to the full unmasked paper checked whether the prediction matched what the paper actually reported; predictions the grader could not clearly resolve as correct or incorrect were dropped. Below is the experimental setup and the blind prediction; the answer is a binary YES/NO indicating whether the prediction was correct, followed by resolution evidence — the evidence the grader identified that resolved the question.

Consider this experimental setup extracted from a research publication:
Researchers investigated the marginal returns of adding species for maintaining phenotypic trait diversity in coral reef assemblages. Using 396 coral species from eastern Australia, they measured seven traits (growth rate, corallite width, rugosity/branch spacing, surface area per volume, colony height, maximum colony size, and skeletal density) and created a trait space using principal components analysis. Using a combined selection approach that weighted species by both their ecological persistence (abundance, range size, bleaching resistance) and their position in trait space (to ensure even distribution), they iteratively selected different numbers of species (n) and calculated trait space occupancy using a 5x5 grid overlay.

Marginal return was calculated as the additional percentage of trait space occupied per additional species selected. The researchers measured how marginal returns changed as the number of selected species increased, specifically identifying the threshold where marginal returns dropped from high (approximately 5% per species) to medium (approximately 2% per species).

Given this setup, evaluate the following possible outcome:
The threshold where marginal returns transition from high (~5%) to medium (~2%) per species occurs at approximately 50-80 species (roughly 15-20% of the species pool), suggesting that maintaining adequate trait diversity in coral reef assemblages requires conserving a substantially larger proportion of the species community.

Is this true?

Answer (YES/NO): NO